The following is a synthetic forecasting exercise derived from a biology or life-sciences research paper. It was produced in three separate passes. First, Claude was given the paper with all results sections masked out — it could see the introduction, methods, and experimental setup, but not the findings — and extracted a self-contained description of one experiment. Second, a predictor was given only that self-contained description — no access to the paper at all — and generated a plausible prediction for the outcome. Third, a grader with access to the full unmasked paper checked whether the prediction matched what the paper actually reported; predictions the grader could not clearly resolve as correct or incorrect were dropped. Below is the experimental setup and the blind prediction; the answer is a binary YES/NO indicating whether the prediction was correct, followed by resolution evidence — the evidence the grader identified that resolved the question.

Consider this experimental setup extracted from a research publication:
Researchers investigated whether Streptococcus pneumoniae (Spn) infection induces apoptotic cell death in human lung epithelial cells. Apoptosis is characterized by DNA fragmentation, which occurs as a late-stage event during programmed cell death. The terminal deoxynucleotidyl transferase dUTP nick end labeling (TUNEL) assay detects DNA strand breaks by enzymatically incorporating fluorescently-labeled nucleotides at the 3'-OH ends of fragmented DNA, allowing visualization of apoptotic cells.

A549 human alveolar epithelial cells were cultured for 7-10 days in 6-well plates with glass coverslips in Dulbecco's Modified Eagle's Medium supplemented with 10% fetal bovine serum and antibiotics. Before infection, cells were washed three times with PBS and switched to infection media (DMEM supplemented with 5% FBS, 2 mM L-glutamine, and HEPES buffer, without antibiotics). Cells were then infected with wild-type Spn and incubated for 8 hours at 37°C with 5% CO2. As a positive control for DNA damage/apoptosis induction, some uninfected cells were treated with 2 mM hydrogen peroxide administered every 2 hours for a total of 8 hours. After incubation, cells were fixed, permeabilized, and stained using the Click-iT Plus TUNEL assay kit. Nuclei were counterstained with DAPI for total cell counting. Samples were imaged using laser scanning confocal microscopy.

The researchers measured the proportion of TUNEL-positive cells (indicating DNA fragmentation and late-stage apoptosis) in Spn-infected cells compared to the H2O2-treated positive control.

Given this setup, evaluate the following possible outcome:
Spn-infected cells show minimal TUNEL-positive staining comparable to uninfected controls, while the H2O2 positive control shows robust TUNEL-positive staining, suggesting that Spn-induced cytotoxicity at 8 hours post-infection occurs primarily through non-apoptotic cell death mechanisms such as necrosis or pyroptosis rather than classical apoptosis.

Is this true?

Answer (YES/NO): NO